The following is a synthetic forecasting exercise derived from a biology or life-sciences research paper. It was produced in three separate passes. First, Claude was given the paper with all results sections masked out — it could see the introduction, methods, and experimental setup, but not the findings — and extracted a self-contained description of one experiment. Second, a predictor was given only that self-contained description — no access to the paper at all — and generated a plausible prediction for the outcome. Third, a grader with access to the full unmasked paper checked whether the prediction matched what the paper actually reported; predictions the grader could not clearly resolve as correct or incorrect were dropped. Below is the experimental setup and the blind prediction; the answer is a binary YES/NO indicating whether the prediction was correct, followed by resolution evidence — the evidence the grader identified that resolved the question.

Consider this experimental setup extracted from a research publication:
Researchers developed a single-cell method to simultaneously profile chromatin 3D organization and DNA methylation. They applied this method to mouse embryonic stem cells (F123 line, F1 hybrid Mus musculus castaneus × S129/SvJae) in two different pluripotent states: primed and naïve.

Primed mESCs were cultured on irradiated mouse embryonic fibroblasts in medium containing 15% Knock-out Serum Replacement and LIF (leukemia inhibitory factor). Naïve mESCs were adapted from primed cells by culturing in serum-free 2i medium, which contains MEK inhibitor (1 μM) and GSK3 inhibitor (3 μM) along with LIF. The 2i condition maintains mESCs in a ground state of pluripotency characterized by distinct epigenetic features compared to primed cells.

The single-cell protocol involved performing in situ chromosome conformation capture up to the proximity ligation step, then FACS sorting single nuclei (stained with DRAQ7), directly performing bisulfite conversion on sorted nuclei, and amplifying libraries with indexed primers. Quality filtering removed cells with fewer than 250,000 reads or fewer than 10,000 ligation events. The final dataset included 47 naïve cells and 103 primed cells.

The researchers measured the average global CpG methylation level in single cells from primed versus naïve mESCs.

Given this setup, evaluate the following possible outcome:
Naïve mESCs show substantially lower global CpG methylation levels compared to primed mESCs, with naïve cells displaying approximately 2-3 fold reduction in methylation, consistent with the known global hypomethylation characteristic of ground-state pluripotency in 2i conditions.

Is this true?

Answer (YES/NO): YES